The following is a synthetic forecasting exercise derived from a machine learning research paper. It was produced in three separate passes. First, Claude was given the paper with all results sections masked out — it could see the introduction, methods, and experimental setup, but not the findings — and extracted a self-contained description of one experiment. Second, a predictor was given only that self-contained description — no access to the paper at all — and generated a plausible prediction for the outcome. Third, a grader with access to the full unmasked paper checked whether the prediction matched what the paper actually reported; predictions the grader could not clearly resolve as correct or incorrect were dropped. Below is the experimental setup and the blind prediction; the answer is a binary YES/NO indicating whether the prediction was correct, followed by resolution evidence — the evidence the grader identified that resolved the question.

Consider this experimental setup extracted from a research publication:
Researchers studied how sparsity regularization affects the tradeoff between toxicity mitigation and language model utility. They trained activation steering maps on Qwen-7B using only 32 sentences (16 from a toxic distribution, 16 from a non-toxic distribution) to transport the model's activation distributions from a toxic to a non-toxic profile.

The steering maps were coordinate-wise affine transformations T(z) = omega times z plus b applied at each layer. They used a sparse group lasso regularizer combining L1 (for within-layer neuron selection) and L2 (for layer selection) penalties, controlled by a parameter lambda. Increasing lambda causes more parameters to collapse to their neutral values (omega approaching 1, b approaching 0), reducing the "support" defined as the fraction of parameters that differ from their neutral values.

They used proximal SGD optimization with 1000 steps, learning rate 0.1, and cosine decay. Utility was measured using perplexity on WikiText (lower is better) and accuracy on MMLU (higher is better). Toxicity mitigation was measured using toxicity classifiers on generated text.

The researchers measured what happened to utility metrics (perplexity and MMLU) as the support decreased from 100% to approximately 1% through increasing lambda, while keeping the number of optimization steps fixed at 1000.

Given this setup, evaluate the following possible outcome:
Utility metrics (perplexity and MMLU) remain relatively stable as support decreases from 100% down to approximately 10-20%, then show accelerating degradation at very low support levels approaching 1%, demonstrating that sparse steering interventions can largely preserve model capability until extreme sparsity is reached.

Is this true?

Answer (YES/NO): NO